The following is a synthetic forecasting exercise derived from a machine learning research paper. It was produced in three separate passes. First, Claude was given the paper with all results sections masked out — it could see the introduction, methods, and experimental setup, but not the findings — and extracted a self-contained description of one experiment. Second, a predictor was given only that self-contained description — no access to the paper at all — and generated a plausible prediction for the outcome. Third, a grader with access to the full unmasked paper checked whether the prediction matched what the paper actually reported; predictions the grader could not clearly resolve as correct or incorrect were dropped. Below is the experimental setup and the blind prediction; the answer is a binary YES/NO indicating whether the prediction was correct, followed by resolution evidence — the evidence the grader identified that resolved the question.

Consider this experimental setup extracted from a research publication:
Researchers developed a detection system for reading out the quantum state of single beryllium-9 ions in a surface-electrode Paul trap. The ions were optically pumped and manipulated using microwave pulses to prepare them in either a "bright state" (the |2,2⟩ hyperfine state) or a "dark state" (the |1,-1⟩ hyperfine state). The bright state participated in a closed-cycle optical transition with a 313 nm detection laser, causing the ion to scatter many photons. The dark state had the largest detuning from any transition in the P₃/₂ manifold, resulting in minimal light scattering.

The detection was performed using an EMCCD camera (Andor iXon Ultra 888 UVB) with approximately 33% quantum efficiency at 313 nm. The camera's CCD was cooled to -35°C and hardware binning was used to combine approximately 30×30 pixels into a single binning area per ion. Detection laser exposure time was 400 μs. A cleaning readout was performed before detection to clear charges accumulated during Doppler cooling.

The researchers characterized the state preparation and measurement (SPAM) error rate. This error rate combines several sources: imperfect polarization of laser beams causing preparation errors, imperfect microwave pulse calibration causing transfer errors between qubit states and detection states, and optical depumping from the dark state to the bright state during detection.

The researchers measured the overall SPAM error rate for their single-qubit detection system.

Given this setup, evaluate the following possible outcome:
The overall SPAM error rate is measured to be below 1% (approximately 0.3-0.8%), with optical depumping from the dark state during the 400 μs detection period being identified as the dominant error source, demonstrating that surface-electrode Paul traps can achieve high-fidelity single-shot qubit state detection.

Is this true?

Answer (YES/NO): NO